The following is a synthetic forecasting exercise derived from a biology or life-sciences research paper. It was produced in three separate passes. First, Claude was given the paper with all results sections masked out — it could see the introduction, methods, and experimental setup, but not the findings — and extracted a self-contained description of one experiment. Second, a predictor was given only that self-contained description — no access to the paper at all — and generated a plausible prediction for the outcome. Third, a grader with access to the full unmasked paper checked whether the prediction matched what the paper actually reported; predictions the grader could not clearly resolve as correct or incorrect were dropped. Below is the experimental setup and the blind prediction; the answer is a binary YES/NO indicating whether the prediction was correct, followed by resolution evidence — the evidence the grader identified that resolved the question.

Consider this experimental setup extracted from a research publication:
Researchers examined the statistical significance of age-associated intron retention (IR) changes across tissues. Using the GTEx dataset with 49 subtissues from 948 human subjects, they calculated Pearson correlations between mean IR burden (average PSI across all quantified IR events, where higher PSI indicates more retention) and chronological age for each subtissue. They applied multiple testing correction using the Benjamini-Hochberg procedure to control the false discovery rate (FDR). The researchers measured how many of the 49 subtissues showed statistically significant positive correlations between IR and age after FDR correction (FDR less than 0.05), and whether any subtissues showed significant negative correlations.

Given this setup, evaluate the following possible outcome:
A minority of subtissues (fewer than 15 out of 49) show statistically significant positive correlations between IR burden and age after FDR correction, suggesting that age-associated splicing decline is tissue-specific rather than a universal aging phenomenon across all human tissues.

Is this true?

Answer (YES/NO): NO